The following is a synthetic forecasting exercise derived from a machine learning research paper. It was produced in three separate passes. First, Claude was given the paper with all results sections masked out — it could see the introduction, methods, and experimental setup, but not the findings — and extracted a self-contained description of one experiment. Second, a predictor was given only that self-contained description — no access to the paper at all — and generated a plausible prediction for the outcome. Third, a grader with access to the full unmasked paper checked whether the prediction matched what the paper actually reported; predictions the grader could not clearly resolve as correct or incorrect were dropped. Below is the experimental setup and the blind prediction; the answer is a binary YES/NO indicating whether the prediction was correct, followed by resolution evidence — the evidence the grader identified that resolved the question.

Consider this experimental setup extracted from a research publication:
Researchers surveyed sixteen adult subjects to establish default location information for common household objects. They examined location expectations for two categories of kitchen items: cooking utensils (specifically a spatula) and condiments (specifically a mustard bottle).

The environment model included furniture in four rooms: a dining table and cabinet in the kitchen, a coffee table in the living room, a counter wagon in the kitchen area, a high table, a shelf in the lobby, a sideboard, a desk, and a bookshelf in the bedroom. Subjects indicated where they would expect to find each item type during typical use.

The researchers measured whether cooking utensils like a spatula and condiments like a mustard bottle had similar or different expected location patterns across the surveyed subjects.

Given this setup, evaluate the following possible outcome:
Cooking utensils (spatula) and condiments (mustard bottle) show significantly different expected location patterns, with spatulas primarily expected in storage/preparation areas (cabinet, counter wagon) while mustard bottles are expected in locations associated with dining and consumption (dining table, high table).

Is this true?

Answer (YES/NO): NO